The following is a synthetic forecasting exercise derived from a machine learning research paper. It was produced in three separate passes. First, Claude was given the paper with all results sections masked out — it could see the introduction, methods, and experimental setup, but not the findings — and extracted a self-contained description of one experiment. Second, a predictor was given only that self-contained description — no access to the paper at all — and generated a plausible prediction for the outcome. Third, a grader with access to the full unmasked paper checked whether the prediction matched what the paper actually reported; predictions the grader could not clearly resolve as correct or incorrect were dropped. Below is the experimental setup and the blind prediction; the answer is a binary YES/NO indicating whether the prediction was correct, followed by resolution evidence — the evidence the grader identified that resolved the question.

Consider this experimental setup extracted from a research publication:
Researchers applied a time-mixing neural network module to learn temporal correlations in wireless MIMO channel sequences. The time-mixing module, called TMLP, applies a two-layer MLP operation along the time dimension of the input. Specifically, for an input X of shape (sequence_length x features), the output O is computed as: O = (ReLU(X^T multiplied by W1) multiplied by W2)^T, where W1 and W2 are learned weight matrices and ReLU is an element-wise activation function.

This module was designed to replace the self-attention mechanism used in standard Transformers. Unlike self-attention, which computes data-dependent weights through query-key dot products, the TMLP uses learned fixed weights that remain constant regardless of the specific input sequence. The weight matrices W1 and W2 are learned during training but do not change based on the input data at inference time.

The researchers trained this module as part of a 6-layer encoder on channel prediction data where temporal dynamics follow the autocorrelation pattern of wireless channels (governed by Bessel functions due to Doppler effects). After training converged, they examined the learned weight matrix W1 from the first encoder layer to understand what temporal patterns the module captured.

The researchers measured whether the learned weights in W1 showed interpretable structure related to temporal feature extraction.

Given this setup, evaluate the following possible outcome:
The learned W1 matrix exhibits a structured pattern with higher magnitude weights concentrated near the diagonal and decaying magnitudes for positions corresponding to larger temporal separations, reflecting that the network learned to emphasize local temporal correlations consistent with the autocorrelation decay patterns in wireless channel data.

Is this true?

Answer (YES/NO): NO